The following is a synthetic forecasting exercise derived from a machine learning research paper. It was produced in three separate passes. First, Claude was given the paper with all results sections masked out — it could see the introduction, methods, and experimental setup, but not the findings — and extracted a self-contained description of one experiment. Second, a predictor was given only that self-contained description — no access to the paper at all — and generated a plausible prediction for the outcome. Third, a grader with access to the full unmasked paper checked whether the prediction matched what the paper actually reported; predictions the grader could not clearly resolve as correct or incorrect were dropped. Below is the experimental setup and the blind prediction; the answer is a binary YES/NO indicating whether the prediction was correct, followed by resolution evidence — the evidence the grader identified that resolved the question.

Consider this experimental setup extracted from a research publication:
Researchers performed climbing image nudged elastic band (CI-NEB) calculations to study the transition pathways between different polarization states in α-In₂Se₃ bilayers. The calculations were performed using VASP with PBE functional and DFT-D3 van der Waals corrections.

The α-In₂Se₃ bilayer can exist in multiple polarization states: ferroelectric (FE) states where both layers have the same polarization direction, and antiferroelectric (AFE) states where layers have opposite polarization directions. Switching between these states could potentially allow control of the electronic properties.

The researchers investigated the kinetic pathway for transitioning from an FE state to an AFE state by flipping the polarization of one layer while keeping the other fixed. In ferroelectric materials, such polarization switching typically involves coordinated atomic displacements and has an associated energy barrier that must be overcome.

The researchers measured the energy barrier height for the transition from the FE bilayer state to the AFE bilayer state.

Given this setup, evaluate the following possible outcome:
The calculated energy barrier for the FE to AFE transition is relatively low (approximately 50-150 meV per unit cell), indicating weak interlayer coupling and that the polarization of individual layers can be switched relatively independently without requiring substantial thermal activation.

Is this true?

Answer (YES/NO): NO